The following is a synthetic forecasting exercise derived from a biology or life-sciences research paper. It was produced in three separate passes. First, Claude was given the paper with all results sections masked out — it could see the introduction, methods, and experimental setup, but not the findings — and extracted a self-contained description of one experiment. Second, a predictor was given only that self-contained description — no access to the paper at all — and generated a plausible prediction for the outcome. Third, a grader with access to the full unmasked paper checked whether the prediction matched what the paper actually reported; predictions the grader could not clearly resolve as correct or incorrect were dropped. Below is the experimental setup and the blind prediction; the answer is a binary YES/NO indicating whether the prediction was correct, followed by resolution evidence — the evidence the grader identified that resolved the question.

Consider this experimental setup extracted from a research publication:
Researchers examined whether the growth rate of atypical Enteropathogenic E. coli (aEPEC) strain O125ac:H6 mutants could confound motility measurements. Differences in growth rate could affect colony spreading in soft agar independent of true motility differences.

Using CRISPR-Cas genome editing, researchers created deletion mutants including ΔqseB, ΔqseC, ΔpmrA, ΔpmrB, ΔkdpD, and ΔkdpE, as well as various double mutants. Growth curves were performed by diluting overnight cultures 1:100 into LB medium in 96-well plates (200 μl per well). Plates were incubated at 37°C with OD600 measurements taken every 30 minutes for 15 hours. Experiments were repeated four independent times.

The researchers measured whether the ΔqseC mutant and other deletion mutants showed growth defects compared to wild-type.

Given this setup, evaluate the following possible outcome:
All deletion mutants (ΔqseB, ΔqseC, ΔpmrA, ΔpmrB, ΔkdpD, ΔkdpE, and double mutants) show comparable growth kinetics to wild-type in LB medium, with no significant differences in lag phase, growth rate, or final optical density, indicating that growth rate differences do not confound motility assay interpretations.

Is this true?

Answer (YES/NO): NO